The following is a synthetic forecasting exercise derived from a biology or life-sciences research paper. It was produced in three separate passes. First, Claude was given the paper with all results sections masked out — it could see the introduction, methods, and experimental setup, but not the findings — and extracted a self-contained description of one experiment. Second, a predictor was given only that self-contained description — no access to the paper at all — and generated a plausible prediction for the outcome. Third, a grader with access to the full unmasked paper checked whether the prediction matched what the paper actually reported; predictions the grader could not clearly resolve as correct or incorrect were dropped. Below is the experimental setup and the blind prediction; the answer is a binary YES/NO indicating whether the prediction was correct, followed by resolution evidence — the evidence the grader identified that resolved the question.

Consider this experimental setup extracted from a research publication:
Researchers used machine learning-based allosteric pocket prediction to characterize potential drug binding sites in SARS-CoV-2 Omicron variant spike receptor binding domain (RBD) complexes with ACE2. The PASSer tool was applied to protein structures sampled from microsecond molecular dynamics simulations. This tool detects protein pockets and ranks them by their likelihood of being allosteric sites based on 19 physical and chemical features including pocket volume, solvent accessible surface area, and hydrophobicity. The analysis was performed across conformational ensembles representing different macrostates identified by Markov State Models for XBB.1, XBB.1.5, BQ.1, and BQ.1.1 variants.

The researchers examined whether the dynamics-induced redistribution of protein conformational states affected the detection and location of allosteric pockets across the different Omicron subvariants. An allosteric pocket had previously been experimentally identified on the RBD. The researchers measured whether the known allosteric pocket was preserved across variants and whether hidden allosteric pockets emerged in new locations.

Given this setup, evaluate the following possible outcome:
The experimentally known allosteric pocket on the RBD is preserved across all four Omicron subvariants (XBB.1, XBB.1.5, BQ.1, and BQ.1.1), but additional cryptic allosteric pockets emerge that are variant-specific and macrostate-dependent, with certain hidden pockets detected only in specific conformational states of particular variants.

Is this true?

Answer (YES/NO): YES